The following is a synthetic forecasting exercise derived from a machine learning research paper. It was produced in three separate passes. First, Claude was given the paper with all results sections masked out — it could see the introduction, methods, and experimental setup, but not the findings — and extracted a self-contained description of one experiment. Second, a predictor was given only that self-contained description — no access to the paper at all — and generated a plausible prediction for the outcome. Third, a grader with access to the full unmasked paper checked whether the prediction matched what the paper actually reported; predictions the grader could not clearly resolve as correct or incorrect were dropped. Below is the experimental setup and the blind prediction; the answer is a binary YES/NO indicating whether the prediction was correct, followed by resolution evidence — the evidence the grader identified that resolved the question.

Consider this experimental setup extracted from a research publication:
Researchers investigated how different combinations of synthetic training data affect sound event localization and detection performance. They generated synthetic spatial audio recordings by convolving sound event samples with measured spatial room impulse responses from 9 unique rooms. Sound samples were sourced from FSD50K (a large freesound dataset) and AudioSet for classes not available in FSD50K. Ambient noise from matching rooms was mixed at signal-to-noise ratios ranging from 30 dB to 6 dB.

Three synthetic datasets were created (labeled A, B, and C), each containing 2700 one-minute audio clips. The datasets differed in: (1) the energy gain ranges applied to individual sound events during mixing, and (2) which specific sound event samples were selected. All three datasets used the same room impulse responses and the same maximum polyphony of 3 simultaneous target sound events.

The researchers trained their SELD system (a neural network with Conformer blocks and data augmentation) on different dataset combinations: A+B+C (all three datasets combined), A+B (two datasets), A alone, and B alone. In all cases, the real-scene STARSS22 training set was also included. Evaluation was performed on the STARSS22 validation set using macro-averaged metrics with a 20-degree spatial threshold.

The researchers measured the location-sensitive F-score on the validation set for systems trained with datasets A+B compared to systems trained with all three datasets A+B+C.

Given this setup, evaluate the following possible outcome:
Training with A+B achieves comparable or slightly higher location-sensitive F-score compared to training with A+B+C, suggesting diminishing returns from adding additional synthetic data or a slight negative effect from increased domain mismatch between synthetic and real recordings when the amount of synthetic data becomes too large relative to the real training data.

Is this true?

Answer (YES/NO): YES